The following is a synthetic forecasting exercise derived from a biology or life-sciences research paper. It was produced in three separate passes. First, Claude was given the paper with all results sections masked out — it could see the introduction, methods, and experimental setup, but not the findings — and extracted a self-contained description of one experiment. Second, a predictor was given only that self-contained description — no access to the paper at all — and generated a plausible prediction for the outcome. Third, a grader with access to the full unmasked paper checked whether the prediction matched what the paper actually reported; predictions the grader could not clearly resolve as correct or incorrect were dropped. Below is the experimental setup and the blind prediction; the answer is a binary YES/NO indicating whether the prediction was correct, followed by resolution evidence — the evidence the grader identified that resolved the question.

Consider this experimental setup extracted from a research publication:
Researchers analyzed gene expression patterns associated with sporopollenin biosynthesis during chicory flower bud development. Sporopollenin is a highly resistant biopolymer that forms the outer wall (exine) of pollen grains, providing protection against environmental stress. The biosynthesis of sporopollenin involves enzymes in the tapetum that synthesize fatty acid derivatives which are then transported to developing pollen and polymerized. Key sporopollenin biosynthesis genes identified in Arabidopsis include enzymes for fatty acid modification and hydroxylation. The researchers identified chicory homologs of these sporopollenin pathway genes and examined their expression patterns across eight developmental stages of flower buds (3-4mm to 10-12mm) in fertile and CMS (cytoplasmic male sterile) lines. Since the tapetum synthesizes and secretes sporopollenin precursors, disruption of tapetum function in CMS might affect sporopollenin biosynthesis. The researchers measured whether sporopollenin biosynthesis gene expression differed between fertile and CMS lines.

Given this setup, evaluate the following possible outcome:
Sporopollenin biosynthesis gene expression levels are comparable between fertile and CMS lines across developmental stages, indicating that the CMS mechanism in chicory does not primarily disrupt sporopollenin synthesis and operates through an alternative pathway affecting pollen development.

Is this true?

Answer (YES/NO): YES